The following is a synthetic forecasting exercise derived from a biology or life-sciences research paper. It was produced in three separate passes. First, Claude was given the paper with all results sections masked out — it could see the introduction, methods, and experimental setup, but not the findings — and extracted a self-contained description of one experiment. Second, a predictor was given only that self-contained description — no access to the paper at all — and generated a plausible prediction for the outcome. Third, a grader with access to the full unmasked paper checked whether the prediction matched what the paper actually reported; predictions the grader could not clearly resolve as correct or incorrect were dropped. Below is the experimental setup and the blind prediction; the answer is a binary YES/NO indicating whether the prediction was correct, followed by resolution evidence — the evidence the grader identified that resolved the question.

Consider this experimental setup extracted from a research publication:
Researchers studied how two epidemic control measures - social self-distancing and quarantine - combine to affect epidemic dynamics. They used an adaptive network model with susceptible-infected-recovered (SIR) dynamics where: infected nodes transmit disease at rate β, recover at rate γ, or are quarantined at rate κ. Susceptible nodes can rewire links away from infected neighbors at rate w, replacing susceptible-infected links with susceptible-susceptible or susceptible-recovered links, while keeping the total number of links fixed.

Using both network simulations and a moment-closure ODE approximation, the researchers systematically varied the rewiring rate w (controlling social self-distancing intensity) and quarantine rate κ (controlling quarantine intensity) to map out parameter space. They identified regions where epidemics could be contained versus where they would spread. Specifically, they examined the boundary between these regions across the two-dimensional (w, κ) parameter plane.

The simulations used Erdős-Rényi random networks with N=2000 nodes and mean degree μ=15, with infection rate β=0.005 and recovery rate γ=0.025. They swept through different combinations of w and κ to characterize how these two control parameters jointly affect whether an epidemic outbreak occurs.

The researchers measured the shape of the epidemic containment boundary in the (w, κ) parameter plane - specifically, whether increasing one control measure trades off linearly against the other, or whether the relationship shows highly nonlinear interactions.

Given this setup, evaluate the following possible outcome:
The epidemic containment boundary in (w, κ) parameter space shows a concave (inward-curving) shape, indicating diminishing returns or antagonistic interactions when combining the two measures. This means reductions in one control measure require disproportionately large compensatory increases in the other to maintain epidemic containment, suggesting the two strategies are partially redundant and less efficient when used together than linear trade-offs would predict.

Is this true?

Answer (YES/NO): NO